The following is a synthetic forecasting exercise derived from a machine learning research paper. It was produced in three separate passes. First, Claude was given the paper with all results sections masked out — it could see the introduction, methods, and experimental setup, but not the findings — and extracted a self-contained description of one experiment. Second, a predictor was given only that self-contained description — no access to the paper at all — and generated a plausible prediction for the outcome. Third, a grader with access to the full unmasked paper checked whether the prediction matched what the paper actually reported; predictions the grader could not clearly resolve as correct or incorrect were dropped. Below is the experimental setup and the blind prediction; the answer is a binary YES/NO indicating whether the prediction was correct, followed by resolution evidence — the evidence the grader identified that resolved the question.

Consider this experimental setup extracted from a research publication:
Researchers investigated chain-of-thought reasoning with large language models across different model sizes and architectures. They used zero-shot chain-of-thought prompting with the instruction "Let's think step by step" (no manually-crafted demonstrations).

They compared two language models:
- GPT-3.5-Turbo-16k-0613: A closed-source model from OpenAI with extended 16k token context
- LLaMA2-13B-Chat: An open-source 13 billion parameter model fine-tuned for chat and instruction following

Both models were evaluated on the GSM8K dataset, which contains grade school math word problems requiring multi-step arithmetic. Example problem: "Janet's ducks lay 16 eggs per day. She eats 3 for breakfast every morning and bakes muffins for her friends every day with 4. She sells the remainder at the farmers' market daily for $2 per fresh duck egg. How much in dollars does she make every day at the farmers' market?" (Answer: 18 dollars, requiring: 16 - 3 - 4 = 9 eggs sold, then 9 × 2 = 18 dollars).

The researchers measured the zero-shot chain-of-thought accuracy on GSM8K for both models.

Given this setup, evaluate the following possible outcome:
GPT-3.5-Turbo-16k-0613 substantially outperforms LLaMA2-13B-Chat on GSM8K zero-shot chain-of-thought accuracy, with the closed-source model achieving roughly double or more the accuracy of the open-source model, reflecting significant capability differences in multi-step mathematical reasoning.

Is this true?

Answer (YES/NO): YES